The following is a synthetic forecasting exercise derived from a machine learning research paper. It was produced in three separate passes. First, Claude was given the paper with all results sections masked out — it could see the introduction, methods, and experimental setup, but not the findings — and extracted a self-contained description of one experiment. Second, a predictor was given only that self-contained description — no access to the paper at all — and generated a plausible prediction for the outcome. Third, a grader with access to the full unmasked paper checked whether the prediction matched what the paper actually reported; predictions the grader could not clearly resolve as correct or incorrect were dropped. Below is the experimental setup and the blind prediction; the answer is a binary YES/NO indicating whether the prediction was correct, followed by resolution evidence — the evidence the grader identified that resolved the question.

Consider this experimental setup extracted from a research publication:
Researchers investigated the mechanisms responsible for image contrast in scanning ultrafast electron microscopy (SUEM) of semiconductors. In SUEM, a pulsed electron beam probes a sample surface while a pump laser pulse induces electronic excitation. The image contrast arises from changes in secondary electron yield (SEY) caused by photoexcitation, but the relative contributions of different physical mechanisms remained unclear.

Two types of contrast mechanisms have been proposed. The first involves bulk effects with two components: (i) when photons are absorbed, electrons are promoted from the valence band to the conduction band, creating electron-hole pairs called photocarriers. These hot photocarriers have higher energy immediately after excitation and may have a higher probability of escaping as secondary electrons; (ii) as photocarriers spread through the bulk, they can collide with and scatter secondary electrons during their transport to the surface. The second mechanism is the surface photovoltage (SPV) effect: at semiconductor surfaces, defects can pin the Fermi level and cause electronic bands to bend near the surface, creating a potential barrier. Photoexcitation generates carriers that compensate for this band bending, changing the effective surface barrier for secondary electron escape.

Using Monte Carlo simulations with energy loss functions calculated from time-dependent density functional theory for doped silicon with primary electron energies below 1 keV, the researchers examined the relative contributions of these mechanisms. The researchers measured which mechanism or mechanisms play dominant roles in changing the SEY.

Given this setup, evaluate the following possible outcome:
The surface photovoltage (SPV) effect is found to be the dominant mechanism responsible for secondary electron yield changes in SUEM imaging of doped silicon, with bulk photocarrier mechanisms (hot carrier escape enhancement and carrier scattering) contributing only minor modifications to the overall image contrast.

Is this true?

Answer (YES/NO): NO